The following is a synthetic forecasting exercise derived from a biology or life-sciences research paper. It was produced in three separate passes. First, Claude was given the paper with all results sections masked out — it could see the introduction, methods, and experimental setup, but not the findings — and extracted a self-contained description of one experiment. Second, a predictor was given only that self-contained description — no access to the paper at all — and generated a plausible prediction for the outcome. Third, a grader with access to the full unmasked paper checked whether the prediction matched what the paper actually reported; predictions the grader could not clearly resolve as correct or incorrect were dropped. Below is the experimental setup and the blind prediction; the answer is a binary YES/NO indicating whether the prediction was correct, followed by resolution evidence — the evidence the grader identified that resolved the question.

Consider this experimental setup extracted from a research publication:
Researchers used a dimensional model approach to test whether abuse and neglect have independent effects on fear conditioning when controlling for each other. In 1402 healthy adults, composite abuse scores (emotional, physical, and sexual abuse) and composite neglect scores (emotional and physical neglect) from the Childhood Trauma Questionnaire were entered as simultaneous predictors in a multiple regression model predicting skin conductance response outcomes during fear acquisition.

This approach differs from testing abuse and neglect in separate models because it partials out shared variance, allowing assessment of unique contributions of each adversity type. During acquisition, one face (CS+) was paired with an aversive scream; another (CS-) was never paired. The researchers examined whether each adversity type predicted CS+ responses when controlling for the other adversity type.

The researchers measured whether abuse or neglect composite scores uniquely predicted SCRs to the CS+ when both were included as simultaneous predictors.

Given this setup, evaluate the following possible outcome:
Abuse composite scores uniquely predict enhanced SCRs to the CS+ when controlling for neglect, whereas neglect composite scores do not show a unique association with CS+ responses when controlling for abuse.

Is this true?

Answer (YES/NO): NO